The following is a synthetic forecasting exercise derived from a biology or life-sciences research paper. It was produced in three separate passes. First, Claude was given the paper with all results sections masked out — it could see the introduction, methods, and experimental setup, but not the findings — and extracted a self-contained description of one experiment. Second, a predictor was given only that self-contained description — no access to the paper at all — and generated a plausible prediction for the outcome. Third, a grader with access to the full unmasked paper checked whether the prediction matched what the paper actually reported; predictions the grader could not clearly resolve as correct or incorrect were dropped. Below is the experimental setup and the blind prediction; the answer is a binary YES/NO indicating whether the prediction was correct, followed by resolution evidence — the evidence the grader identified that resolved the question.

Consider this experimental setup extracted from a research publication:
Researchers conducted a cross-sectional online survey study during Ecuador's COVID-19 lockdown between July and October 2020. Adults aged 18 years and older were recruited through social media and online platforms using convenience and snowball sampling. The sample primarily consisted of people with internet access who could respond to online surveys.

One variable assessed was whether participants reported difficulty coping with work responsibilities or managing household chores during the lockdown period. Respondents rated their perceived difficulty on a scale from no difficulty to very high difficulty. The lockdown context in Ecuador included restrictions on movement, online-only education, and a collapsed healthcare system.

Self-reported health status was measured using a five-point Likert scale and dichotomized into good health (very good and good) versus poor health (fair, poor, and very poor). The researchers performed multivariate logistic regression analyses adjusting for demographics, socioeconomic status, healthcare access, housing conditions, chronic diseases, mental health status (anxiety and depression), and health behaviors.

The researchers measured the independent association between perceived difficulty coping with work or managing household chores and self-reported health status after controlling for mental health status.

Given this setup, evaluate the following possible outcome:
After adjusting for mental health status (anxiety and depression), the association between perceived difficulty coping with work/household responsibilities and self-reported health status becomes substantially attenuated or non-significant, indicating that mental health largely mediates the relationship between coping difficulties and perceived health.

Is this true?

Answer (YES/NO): NO